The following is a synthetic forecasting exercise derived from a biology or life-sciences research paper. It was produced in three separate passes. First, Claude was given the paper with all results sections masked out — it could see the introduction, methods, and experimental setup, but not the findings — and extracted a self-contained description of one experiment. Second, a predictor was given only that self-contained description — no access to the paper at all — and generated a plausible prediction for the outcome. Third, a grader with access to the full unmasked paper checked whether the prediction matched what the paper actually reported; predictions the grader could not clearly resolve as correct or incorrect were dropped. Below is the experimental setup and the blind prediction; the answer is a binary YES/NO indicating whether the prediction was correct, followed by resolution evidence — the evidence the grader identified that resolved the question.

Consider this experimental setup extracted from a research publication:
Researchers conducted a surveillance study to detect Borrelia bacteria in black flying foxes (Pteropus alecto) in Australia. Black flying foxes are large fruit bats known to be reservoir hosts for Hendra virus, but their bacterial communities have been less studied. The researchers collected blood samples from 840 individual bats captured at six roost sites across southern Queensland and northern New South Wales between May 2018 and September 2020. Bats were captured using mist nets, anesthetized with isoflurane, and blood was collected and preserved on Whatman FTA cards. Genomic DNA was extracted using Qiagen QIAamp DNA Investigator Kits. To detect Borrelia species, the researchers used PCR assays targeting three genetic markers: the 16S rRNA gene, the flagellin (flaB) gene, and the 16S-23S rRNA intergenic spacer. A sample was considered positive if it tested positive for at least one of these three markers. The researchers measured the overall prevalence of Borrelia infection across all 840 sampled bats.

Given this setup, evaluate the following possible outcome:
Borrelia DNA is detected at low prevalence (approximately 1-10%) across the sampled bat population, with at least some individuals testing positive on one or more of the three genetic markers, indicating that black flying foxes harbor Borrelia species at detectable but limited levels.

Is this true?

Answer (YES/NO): YES